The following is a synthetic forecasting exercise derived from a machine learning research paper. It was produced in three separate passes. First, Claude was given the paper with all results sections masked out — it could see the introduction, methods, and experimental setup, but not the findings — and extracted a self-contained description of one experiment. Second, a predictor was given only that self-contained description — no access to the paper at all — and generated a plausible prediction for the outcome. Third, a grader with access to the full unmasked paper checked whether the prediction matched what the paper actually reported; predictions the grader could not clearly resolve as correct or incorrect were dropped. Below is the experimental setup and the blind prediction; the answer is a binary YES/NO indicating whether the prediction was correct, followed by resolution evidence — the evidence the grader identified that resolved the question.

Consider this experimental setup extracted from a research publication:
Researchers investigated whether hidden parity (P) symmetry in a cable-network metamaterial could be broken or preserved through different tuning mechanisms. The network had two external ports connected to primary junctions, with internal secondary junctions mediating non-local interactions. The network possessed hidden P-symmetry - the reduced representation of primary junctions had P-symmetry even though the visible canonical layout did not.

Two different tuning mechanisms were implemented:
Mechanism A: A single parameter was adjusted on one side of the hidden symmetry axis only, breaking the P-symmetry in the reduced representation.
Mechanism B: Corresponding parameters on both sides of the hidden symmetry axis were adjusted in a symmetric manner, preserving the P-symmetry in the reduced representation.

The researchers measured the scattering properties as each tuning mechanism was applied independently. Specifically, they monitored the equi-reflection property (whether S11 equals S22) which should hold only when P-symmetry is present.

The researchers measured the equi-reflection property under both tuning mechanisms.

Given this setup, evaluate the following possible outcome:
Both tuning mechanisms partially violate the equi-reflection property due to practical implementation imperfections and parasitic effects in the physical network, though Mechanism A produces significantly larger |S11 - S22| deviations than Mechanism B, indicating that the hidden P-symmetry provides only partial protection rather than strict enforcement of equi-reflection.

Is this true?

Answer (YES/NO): NO